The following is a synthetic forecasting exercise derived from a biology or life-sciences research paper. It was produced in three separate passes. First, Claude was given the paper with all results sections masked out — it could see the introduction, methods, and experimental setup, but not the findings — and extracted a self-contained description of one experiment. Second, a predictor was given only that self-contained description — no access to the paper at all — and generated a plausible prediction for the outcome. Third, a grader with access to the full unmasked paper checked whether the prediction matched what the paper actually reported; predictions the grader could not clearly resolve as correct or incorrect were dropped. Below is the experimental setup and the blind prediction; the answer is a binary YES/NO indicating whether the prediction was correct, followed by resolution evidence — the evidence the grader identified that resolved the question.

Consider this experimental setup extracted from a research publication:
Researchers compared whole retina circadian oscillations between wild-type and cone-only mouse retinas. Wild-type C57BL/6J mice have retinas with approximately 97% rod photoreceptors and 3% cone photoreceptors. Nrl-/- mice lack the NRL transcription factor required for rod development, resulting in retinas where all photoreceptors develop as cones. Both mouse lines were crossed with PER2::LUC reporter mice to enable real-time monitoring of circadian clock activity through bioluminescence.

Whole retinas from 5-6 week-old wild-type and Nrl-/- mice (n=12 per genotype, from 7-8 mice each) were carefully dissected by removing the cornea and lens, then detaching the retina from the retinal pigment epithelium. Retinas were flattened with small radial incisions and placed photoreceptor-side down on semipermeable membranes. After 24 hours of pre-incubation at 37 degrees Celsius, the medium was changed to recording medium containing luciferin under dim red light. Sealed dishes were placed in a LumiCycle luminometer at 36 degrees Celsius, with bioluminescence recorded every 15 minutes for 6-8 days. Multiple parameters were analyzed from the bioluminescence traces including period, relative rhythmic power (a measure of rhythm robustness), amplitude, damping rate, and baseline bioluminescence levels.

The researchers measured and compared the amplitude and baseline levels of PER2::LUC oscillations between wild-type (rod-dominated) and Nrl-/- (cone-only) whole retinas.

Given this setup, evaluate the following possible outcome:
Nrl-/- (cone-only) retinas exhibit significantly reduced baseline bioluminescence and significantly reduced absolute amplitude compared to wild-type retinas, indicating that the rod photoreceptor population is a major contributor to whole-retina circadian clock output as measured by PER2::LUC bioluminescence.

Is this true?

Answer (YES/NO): YES